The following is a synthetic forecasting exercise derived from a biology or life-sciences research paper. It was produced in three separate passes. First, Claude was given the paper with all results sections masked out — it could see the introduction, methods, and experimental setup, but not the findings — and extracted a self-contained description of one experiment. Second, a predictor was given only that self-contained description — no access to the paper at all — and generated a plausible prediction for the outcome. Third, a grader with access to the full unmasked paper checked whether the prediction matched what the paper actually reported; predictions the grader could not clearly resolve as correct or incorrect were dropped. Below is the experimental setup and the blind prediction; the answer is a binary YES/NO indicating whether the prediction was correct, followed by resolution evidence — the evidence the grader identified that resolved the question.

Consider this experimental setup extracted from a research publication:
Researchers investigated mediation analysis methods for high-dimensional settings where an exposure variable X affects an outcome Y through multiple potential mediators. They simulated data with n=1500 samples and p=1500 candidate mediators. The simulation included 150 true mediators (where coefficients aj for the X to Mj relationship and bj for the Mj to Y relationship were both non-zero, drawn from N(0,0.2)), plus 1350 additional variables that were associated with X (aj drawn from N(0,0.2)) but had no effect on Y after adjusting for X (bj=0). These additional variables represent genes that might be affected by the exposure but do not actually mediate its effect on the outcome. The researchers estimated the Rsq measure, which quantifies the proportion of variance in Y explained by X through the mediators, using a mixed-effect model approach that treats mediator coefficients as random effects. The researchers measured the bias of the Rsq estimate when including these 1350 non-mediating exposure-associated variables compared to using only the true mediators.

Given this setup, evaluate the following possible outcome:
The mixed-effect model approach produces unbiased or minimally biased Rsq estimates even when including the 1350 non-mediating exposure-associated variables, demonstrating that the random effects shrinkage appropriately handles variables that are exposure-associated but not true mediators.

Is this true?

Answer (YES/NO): NO